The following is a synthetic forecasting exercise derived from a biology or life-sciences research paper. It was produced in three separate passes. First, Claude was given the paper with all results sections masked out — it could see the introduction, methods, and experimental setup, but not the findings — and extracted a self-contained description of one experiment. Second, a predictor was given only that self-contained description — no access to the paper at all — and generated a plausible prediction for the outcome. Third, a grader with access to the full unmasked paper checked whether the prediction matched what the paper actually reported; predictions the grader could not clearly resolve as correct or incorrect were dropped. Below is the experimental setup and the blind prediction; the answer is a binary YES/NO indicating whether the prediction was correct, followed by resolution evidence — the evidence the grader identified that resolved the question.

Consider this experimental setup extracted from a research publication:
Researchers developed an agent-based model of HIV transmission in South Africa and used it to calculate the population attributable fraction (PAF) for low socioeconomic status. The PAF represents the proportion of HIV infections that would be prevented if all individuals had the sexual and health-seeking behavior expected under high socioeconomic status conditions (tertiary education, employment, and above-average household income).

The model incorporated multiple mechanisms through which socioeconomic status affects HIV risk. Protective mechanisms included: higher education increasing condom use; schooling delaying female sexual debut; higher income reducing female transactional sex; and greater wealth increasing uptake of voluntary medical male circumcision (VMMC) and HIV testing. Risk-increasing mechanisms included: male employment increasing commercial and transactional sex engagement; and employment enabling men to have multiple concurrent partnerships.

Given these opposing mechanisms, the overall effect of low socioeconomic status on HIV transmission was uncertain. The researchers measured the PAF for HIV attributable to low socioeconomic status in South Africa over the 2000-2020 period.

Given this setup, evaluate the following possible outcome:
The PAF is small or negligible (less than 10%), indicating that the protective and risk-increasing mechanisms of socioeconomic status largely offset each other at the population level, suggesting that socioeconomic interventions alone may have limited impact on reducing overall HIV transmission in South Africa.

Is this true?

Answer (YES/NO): NO